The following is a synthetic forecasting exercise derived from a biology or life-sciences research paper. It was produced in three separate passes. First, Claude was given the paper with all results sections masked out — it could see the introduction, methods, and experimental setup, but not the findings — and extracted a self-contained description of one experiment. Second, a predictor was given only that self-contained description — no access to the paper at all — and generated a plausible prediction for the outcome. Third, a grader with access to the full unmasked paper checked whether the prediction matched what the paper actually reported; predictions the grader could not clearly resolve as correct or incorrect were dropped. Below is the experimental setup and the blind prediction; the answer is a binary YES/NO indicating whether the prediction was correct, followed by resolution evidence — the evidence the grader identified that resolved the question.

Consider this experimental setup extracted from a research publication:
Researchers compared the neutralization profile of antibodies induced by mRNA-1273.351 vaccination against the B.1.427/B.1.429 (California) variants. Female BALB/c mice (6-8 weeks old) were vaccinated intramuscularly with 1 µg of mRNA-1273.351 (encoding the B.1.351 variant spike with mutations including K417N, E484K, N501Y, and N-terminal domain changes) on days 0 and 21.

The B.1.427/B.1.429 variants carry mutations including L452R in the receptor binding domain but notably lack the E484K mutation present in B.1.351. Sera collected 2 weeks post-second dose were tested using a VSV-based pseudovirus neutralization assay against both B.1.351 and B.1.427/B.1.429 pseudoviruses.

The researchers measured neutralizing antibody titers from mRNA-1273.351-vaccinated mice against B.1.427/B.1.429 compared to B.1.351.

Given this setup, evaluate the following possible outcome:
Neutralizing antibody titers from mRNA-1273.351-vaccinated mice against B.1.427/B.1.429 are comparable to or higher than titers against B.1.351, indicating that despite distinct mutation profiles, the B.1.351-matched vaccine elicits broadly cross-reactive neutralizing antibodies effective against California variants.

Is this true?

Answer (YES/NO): NO